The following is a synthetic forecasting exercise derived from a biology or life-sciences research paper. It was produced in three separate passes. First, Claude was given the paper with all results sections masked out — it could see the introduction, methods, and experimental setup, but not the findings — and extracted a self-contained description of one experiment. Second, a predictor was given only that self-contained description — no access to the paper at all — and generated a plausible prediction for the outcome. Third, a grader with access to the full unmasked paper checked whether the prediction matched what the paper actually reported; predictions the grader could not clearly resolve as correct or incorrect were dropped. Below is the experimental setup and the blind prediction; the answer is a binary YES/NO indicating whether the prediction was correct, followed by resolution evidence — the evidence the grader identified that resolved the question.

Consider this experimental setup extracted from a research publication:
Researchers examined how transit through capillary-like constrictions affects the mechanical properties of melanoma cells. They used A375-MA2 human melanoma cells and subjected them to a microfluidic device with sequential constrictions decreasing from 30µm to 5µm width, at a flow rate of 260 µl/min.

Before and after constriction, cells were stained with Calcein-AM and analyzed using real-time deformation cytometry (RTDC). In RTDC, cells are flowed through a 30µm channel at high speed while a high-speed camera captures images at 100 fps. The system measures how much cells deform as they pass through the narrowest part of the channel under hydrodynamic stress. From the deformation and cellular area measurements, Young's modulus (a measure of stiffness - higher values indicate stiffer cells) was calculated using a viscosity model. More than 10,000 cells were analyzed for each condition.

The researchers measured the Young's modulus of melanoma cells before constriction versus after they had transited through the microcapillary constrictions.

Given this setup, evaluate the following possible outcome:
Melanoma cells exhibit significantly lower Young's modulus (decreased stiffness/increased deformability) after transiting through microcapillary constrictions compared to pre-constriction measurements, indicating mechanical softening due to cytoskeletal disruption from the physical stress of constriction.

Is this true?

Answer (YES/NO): NO